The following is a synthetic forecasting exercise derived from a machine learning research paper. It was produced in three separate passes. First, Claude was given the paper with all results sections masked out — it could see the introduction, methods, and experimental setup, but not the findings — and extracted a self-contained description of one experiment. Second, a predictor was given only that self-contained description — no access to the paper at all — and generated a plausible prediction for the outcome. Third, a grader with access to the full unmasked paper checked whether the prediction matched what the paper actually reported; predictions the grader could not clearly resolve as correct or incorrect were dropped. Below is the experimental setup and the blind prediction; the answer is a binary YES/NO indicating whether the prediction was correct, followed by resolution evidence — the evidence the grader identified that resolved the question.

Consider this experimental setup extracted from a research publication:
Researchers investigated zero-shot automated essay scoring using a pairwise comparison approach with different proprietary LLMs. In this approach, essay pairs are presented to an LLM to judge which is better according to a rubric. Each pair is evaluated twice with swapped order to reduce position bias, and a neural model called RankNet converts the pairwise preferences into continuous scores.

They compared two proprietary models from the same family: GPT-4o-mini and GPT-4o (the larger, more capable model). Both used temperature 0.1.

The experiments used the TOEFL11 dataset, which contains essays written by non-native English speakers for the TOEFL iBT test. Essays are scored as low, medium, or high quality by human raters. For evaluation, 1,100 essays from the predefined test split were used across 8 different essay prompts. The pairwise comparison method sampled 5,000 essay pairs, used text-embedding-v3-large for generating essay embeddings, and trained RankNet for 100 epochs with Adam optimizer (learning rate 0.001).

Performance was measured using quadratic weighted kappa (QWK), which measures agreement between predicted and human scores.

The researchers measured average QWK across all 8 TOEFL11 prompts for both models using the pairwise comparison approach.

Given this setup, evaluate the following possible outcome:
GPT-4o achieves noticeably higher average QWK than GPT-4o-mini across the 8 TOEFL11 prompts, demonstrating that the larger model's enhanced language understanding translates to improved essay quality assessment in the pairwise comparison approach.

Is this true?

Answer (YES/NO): NO